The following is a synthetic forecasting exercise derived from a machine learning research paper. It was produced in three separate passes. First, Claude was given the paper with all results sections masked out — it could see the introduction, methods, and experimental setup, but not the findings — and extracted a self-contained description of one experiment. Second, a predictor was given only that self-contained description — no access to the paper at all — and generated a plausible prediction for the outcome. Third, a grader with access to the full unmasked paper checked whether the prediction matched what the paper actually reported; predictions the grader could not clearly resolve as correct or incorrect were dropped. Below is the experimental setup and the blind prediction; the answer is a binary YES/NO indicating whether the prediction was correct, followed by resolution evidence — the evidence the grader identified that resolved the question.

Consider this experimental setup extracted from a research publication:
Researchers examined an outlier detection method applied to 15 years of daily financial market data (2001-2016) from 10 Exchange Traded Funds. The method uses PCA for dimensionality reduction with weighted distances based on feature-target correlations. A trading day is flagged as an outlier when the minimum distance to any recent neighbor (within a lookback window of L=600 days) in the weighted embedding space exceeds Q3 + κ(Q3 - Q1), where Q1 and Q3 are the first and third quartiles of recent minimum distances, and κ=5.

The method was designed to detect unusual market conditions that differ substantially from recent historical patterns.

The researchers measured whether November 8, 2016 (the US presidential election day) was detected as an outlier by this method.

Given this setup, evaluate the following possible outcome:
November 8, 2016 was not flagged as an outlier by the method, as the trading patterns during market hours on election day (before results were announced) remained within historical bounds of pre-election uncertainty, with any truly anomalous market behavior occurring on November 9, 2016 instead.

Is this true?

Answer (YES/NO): NO